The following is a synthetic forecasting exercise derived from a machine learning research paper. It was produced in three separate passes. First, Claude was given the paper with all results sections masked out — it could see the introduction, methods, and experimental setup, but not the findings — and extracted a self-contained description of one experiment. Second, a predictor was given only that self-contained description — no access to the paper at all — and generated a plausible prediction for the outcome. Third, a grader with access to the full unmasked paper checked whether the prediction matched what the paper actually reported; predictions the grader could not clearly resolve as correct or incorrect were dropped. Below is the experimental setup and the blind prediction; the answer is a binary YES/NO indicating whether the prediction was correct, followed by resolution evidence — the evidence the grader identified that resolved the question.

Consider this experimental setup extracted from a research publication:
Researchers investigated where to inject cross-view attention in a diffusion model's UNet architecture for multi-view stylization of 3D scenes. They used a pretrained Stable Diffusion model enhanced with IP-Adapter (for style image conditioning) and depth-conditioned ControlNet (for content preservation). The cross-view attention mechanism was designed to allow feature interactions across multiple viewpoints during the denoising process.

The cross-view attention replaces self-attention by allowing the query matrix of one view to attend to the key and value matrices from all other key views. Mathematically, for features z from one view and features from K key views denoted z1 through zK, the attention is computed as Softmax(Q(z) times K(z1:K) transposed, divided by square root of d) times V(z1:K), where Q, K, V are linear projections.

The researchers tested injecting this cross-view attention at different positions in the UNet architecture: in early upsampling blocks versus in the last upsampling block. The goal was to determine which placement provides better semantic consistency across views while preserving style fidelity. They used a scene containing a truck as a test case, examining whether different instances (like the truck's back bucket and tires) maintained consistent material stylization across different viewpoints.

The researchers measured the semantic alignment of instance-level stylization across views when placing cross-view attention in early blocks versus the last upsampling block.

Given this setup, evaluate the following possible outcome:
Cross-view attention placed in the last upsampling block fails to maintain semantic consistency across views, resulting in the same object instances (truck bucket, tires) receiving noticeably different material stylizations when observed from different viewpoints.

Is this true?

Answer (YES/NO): NO